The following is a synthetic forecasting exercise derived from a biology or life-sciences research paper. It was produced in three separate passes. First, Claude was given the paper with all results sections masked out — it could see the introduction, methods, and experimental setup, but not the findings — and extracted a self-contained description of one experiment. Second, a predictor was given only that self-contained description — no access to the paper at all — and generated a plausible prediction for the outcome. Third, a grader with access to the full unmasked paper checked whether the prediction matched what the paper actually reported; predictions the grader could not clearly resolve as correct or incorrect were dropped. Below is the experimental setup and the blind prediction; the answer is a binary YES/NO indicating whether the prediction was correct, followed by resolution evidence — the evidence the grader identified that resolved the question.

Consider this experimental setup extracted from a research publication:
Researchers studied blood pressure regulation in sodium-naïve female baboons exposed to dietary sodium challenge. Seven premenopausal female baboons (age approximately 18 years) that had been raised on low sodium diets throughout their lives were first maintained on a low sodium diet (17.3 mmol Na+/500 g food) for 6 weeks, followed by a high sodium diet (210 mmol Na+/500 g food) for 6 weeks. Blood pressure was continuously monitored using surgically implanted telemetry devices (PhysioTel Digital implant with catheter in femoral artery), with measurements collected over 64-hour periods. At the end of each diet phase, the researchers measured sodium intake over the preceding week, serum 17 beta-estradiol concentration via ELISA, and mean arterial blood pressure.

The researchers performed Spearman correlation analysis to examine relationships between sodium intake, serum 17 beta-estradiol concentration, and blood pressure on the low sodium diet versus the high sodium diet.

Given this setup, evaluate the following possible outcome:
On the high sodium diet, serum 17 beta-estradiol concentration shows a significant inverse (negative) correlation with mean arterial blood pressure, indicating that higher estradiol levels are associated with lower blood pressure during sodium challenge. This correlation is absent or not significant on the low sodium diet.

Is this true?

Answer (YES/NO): NO